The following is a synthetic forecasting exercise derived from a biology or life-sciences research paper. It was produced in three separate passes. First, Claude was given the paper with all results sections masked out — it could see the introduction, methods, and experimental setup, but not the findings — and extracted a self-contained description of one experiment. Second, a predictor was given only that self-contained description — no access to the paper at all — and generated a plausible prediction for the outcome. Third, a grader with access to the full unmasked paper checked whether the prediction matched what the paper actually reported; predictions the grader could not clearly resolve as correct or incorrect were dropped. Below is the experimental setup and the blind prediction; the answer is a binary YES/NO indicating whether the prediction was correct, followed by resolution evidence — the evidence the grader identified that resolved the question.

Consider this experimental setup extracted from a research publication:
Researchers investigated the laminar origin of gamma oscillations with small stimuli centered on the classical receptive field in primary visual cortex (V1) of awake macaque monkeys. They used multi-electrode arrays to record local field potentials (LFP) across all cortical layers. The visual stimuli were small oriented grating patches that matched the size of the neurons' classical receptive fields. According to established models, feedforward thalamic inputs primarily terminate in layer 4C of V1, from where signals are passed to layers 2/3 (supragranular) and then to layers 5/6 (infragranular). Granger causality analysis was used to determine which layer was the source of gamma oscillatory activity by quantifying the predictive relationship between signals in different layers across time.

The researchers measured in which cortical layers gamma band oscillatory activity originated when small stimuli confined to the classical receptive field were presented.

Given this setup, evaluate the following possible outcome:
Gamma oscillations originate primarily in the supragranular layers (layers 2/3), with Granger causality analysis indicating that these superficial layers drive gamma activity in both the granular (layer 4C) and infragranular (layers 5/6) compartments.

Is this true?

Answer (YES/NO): NO